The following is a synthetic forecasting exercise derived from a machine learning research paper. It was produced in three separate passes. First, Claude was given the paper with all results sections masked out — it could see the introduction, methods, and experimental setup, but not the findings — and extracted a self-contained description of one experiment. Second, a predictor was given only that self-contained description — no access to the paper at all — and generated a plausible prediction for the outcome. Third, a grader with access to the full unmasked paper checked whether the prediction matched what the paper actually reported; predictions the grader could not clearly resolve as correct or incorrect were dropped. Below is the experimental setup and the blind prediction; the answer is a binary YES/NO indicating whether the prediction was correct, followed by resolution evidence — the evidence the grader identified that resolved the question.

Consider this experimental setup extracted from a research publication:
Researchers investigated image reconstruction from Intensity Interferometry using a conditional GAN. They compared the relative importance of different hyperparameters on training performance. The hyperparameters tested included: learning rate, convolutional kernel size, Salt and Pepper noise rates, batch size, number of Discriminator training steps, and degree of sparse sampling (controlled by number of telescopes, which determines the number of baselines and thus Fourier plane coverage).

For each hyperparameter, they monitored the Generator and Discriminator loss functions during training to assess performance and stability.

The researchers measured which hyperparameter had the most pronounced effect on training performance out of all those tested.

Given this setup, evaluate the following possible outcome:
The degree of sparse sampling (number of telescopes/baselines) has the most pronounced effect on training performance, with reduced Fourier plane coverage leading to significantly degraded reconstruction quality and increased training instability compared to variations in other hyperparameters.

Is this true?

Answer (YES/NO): YES